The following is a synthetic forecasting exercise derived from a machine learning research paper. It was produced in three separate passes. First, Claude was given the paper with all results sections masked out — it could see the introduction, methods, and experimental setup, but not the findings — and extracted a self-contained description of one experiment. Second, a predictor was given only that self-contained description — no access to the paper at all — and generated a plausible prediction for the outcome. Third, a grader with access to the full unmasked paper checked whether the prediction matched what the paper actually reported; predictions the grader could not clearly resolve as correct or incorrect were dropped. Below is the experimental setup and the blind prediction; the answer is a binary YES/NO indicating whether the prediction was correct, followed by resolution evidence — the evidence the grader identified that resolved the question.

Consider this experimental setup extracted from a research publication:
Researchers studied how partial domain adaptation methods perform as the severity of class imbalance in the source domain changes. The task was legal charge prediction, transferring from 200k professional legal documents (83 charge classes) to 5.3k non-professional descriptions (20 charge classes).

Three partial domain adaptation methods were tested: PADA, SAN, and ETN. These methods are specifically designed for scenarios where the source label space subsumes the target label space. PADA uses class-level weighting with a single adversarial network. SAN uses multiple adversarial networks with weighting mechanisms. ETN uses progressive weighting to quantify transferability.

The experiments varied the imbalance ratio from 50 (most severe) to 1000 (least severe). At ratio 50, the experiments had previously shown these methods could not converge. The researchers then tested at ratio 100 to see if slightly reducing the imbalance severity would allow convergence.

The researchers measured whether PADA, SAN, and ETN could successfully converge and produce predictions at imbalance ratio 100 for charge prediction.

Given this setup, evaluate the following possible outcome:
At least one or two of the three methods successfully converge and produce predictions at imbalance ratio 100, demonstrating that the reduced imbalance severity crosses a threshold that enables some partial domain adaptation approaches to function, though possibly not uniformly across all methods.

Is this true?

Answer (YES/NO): YES